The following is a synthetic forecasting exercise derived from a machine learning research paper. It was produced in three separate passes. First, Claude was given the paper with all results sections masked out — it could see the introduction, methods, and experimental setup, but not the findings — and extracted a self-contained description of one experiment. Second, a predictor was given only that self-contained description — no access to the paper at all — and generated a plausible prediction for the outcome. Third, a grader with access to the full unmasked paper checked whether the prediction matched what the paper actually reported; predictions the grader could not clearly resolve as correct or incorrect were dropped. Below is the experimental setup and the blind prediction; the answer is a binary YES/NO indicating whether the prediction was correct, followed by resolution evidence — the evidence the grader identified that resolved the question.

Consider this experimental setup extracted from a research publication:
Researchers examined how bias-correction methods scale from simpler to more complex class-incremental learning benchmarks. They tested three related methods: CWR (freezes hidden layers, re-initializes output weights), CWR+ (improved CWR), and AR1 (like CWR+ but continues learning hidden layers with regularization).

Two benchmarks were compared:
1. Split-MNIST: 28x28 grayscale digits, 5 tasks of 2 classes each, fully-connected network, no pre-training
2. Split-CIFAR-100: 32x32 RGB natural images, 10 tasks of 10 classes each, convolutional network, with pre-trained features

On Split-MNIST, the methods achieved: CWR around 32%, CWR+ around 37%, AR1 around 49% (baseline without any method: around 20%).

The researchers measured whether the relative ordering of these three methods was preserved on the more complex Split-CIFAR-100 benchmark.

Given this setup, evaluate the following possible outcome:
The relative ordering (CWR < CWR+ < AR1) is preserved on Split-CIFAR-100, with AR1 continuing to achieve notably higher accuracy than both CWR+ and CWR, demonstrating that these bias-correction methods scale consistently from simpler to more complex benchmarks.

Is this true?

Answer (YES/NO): NO